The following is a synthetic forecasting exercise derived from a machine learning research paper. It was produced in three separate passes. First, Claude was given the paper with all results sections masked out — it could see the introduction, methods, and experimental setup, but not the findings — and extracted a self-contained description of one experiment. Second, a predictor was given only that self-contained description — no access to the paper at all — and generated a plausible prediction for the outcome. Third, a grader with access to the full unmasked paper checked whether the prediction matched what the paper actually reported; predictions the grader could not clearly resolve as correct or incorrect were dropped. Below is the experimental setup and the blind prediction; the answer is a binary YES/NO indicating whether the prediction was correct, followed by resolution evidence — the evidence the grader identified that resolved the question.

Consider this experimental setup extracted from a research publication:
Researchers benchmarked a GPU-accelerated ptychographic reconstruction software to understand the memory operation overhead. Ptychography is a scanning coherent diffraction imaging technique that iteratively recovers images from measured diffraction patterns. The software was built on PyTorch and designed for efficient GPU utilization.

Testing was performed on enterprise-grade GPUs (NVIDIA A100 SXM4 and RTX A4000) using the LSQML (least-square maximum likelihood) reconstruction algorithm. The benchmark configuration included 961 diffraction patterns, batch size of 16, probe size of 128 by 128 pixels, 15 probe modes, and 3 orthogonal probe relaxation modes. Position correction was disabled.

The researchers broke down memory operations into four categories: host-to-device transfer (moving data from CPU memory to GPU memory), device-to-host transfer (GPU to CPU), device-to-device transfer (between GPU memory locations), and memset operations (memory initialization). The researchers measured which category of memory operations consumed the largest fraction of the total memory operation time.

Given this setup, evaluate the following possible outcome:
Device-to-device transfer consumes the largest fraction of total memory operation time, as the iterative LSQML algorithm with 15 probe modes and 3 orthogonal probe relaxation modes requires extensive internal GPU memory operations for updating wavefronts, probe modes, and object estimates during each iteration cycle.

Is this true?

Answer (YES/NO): NO